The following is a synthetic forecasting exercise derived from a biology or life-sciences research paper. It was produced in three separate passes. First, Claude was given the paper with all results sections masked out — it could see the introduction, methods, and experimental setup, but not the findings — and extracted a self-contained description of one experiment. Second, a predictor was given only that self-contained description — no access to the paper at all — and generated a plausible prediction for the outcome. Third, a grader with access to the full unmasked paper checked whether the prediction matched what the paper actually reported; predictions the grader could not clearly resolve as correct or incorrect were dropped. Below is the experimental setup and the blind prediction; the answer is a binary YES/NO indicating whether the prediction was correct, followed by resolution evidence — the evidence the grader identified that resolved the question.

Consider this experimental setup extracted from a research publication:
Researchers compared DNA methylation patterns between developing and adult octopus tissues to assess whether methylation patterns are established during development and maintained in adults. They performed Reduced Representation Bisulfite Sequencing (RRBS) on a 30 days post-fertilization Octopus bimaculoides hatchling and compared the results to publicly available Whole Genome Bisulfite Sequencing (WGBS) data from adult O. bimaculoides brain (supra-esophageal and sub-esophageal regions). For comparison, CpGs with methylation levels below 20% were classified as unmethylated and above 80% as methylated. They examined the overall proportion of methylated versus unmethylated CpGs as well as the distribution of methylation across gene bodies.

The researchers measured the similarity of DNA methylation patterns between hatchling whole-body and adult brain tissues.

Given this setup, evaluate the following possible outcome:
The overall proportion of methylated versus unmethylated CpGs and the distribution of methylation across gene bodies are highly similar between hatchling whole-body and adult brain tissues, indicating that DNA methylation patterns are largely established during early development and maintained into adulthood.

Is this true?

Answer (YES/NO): YES